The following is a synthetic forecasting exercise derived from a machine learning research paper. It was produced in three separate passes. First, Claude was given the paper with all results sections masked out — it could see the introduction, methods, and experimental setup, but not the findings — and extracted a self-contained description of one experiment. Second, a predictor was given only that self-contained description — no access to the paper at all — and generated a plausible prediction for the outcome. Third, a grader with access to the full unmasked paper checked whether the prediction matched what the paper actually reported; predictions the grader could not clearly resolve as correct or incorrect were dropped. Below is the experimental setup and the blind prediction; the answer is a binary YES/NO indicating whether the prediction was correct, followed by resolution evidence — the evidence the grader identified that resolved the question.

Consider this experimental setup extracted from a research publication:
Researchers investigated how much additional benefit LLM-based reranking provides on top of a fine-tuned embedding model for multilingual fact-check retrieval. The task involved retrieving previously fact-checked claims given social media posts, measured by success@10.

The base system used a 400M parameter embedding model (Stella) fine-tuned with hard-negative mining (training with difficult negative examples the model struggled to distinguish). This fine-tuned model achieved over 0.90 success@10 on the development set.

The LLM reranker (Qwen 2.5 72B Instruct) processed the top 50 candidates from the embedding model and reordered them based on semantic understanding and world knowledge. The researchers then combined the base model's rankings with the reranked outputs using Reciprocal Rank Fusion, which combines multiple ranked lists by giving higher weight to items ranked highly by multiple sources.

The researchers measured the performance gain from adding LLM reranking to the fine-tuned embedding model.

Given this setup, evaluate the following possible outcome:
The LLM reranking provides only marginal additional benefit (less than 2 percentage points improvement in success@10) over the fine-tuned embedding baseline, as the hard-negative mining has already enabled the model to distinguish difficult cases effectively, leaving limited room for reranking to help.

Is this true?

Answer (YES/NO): YES